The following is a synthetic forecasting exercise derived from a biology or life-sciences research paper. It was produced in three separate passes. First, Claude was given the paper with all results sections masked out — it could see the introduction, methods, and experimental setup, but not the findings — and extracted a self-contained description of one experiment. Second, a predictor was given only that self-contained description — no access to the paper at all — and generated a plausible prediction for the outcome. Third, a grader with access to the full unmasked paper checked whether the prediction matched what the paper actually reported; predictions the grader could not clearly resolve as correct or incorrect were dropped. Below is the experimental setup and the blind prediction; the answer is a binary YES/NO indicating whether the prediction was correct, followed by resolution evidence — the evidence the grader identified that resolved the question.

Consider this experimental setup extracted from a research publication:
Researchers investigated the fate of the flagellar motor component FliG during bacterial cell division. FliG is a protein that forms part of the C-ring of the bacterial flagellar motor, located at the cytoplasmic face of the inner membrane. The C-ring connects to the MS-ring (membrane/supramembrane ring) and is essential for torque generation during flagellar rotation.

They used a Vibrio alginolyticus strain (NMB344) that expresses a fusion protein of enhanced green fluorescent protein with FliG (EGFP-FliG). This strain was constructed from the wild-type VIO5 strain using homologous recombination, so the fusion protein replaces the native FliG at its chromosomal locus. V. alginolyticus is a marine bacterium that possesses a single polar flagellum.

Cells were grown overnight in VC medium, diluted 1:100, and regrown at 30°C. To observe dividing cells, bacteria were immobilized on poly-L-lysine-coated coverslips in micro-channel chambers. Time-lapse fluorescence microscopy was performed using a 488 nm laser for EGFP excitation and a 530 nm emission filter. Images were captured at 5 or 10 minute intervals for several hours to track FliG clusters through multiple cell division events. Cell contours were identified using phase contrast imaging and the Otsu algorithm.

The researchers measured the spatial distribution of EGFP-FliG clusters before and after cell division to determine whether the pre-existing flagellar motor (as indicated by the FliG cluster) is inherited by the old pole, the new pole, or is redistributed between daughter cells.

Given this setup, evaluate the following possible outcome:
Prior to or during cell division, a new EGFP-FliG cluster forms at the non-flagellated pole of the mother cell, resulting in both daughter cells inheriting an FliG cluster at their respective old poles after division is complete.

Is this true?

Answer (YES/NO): YES